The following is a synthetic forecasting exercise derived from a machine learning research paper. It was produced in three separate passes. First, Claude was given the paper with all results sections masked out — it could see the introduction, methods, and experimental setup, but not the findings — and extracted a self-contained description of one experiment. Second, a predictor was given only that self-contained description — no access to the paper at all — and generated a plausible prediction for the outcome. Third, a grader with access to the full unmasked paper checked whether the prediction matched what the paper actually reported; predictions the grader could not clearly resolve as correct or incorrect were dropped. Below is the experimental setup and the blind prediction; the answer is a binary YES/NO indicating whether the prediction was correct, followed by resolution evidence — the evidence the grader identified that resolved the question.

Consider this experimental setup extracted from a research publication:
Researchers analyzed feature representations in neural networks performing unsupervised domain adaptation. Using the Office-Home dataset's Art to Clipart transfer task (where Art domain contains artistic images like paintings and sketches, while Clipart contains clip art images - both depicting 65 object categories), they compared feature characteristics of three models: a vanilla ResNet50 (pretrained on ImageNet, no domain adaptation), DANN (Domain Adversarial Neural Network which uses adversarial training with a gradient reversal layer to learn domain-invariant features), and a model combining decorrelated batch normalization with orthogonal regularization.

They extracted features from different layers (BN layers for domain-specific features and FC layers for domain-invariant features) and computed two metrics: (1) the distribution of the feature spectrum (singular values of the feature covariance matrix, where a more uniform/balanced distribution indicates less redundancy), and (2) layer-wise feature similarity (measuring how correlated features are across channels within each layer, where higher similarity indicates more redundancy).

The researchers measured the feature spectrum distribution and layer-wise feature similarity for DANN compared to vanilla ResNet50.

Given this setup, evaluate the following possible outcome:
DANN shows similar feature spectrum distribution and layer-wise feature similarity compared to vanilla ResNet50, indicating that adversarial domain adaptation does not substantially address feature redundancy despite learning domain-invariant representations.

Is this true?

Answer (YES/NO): NO